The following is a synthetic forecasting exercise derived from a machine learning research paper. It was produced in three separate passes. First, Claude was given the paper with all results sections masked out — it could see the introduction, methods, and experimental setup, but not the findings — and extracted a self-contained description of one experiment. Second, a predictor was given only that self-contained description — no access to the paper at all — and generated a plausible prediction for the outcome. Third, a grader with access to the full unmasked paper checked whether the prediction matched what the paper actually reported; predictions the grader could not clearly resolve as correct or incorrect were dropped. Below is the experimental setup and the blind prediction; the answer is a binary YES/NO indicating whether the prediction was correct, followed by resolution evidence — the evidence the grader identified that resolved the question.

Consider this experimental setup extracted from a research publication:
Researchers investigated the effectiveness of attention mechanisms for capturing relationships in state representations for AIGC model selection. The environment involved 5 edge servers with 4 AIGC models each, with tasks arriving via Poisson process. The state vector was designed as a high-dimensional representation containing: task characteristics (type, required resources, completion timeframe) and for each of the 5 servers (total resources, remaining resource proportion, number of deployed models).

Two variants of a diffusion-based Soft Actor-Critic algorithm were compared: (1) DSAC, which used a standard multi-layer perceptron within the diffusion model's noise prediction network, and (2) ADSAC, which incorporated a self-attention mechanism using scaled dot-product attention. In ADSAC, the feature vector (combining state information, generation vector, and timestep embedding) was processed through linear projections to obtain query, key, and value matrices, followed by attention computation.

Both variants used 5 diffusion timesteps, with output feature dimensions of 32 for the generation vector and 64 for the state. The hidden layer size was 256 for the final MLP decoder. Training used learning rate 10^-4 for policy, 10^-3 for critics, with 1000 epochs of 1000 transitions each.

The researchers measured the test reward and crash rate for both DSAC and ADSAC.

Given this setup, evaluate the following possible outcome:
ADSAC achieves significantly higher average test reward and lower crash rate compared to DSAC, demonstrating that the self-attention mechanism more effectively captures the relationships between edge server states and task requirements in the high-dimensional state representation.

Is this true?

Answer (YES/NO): YES